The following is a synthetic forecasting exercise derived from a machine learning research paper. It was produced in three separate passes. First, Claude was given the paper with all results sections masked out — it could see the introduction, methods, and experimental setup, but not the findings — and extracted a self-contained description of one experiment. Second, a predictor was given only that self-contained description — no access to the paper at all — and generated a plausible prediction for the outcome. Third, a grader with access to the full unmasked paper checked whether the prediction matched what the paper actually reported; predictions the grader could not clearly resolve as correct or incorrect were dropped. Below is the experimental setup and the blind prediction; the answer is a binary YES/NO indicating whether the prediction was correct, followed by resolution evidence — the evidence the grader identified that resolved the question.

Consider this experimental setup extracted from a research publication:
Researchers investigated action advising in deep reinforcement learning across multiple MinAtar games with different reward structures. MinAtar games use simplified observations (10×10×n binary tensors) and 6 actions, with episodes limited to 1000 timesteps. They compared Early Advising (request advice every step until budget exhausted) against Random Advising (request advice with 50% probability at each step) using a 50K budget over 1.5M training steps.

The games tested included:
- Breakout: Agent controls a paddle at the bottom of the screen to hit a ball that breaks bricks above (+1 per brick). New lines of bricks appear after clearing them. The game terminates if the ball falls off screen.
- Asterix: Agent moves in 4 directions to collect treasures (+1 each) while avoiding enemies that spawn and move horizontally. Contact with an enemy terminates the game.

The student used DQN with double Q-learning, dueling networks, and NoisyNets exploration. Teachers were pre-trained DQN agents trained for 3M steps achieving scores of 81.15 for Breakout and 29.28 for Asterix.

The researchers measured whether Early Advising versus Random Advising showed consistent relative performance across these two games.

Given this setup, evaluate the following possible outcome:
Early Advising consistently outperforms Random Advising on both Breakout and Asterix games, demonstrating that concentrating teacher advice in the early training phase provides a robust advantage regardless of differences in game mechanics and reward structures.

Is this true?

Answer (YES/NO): NO